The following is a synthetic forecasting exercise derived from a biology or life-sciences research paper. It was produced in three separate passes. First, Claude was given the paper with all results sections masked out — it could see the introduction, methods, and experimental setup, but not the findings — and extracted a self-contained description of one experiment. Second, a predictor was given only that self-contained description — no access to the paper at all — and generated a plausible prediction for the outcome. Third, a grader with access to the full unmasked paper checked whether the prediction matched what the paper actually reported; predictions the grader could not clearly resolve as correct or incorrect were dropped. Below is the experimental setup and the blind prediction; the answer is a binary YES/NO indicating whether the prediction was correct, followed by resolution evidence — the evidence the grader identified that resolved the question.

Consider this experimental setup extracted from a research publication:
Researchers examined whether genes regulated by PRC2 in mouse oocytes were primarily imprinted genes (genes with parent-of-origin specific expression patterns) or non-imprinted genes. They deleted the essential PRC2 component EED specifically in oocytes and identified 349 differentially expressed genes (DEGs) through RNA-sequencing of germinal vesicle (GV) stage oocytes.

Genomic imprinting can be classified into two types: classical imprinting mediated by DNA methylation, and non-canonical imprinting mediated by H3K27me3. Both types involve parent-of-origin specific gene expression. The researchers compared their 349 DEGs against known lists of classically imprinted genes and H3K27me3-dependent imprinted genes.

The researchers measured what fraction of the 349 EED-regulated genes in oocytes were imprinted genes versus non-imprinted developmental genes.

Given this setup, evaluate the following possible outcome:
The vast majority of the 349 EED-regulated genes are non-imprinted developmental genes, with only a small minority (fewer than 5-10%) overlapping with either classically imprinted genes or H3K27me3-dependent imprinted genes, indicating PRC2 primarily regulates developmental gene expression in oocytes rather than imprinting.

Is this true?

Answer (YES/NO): YES